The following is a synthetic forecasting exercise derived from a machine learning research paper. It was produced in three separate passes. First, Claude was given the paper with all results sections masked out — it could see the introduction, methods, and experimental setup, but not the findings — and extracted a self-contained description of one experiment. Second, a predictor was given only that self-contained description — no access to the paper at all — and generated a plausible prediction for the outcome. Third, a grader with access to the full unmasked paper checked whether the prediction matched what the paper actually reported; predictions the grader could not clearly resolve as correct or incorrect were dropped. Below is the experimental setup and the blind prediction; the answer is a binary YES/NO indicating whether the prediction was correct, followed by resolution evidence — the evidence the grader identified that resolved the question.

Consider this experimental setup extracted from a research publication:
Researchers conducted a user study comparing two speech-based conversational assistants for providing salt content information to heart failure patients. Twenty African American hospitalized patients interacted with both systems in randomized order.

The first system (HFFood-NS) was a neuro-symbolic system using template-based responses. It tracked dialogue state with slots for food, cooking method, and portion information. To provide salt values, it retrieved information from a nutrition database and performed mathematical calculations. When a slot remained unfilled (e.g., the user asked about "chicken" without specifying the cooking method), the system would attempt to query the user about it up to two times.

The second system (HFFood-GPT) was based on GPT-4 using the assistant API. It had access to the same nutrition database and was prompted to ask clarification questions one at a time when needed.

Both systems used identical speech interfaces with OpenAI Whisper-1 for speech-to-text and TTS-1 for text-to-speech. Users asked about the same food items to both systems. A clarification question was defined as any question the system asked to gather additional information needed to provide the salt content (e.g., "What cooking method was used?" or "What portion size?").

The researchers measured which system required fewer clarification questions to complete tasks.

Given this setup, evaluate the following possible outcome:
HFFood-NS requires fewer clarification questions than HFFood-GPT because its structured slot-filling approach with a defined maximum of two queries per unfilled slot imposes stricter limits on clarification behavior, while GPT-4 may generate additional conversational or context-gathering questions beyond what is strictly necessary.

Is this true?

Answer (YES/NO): NO